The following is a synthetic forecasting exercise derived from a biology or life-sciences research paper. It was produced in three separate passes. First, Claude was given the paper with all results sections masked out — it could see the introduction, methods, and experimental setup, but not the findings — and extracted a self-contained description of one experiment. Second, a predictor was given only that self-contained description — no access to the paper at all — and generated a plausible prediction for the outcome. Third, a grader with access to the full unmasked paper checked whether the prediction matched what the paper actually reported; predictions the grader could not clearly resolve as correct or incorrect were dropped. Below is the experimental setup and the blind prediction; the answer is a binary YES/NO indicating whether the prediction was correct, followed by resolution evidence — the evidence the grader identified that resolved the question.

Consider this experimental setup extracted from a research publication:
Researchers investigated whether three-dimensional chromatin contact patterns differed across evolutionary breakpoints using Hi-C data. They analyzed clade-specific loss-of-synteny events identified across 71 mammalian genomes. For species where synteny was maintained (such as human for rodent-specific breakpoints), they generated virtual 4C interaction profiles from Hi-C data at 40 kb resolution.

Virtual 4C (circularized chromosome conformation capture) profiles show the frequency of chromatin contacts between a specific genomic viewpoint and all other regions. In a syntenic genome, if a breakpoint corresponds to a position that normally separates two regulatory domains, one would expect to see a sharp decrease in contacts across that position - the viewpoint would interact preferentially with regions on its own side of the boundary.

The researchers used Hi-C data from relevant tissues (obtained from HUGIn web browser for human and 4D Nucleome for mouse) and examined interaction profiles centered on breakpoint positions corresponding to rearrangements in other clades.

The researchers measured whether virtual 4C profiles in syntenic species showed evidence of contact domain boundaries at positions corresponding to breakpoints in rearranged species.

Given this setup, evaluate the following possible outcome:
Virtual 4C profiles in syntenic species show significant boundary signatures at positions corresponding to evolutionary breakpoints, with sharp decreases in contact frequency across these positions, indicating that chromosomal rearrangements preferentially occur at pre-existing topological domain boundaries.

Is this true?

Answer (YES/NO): NO